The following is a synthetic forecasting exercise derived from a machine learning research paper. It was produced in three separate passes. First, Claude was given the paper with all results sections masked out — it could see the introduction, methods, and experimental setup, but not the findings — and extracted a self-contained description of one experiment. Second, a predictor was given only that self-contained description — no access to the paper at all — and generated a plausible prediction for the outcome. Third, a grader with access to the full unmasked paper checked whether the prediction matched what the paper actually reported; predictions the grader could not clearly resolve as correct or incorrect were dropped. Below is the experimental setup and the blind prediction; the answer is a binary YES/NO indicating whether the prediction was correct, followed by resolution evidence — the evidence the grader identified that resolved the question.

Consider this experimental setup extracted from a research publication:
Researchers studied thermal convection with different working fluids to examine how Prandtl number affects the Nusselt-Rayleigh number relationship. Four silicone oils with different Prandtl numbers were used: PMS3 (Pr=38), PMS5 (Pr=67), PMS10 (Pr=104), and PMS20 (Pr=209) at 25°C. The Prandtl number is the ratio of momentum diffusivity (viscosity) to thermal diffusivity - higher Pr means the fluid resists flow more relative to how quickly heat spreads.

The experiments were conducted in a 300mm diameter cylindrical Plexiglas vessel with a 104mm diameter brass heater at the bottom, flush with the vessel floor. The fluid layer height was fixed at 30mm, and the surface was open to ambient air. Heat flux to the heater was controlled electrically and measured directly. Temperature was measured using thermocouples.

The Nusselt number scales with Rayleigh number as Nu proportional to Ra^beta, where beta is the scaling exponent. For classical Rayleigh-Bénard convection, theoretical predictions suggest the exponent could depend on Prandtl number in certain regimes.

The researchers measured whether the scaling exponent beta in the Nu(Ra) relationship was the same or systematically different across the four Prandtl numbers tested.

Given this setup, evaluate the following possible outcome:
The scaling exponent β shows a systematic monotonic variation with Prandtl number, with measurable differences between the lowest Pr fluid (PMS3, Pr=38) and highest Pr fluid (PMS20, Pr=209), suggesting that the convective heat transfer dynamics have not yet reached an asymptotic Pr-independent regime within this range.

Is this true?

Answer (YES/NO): NO